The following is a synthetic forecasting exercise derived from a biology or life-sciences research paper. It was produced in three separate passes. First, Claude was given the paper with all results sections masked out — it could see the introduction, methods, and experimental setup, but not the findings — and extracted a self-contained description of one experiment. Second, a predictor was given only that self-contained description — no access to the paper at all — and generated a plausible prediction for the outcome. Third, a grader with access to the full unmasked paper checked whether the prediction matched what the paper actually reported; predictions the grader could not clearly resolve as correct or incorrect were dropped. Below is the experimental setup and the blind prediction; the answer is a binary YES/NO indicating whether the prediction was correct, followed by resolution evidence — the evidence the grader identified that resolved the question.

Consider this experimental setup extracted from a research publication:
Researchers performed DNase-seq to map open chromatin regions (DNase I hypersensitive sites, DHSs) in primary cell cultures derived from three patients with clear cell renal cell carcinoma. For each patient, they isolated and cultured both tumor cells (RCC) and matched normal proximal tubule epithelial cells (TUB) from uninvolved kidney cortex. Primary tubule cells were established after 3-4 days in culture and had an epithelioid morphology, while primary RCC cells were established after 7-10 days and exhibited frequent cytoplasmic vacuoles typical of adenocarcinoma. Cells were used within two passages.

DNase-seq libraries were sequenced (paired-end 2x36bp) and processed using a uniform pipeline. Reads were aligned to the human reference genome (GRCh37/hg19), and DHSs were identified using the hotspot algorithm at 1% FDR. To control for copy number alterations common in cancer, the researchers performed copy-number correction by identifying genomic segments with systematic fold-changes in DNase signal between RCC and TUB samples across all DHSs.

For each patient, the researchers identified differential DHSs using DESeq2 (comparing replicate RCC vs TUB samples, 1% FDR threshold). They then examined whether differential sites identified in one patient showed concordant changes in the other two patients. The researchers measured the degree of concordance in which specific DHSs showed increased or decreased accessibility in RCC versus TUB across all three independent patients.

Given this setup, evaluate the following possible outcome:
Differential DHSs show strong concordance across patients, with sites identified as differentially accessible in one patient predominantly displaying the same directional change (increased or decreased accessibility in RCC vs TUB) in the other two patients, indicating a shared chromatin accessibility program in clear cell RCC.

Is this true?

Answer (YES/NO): YES